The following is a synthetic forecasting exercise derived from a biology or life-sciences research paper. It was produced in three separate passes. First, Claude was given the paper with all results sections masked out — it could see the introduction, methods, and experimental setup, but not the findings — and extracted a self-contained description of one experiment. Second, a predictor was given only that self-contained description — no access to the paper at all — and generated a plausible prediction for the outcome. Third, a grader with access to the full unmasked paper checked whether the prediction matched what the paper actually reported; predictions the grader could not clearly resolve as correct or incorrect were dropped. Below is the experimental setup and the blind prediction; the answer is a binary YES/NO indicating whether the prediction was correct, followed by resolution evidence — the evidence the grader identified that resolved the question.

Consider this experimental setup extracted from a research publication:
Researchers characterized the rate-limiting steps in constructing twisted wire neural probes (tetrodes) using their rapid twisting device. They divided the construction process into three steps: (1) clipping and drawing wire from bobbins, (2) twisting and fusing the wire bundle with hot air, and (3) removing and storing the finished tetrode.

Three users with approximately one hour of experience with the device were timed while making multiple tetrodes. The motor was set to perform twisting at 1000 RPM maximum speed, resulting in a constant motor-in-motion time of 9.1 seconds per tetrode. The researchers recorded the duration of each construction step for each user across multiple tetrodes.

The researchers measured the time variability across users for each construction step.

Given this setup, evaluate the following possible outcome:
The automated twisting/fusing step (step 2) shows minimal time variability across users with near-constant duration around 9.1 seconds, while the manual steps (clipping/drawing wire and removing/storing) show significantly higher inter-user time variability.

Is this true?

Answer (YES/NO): NO